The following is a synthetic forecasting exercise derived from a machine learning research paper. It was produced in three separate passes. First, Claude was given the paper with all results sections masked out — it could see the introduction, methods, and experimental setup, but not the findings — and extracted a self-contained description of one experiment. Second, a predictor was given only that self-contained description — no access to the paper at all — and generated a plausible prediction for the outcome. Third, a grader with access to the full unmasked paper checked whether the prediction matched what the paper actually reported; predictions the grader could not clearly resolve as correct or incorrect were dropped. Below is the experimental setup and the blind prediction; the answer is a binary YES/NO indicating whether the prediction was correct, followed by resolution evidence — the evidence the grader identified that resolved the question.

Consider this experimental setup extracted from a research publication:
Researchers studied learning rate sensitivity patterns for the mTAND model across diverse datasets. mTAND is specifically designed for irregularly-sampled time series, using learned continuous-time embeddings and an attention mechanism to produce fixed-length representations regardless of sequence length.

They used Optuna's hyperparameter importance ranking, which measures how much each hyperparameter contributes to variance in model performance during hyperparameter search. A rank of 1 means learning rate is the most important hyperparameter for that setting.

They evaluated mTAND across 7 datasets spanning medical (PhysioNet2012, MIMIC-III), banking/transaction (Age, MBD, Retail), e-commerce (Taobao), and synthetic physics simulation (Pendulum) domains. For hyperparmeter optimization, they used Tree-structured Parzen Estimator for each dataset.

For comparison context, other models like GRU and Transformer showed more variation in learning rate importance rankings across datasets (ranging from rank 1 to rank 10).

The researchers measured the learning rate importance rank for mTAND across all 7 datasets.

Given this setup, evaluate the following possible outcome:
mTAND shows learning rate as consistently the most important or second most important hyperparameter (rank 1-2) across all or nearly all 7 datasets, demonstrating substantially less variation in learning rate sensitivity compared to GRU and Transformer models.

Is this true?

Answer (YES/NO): YES